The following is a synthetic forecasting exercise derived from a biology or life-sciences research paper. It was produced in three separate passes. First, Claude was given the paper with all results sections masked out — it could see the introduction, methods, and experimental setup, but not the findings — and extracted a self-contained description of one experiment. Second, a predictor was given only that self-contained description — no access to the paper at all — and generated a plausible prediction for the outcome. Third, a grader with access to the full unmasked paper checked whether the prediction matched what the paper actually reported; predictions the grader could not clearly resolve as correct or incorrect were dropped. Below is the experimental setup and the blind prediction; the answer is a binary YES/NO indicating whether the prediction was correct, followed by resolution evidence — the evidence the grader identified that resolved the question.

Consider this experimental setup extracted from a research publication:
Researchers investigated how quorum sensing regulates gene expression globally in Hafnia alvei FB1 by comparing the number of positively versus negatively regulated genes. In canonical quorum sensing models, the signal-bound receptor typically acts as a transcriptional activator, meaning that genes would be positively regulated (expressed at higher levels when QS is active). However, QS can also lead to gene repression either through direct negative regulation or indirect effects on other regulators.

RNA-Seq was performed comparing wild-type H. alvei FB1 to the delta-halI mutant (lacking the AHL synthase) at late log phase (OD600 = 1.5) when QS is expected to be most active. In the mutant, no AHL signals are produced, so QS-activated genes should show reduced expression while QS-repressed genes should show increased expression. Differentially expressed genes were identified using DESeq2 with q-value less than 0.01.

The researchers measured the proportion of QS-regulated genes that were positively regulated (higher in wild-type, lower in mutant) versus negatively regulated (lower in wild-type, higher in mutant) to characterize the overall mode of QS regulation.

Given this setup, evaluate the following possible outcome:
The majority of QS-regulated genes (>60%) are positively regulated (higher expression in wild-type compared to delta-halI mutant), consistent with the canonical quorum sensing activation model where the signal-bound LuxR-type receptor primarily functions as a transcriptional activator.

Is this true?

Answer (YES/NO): NO